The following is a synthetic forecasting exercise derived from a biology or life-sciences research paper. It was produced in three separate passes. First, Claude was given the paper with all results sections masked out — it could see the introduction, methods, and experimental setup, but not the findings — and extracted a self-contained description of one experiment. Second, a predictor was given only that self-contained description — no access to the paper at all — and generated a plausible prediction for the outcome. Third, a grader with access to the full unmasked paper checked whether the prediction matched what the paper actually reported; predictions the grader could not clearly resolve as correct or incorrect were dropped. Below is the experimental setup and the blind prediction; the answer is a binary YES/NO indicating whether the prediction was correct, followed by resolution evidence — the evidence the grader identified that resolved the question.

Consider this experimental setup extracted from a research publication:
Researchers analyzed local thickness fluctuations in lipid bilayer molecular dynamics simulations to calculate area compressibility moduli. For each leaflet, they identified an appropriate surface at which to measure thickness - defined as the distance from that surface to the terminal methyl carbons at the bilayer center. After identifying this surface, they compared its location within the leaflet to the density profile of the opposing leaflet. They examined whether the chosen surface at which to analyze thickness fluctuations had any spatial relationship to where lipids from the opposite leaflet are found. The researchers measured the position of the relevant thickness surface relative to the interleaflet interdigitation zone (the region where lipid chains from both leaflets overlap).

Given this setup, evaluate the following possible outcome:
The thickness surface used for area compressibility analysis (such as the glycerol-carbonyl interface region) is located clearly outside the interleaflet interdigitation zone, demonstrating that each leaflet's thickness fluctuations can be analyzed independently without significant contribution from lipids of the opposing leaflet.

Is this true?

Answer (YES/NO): NO